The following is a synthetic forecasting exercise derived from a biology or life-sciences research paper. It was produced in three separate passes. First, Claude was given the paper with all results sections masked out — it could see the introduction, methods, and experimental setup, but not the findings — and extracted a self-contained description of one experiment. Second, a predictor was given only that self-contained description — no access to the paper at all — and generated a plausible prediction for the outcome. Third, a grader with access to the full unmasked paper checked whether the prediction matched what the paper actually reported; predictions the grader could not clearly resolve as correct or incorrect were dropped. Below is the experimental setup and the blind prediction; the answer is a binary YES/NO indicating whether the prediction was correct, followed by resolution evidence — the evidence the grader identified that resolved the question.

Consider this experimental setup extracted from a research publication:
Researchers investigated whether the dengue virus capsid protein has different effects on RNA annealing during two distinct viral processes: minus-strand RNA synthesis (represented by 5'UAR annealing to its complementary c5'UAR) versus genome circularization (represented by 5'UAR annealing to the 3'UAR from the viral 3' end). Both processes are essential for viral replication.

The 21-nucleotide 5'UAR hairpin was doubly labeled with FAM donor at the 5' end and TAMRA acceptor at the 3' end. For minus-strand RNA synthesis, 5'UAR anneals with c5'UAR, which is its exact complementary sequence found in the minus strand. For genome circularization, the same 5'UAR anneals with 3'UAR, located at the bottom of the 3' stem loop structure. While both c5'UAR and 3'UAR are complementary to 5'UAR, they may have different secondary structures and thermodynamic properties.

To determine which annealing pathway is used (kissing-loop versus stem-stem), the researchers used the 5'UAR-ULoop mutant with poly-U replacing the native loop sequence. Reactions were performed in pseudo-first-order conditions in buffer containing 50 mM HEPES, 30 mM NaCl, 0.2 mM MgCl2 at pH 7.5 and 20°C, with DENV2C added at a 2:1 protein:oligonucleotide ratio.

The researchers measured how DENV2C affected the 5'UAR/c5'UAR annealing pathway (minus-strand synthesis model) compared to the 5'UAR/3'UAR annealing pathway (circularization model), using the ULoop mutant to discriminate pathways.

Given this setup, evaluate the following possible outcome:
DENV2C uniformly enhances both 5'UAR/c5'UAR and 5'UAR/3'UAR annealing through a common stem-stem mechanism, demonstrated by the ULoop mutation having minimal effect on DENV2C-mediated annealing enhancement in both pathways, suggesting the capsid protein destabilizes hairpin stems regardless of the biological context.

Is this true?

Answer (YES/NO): NO